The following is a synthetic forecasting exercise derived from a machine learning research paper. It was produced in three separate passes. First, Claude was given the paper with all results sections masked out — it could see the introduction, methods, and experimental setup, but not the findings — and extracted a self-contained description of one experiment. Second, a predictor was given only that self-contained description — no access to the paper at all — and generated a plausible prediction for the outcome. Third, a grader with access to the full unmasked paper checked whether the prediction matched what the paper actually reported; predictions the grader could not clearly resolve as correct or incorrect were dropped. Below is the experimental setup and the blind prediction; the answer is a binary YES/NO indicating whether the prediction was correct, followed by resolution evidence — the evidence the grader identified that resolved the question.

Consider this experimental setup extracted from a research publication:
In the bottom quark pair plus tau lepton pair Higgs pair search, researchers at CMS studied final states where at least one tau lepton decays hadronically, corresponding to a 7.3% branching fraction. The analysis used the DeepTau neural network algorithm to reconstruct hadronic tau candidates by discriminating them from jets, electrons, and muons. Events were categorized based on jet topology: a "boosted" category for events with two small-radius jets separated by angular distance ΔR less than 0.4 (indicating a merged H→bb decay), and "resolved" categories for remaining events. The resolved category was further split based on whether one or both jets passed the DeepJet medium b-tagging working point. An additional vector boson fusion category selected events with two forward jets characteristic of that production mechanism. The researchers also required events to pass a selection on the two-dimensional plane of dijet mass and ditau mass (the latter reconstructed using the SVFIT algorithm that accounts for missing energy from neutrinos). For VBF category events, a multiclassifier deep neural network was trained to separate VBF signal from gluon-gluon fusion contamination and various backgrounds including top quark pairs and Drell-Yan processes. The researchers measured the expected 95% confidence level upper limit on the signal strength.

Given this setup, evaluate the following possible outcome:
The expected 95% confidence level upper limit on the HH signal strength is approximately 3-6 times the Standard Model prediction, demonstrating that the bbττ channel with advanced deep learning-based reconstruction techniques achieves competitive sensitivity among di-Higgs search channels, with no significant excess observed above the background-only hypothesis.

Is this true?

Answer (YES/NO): YES